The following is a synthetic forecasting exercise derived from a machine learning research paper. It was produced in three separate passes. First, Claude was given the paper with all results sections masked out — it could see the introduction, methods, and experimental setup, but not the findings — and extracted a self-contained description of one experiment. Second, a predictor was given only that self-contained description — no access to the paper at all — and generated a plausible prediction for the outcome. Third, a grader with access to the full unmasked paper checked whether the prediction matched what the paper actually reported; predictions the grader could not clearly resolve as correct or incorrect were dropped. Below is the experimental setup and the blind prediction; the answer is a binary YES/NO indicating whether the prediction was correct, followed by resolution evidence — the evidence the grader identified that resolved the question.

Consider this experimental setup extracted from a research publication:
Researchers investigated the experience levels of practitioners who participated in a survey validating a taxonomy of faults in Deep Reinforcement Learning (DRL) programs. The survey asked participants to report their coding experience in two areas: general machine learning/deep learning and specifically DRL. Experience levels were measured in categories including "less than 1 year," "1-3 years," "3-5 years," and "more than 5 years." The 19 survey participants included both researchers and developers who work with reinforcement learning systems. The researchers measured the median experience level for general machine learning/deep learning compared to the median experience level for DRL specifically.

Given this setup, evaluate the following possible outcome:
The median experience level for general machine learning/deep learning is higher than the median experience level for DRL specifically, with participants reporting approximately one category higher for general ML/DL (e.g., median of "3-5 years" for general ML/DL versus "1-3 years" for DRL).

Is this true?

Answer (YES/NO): YES